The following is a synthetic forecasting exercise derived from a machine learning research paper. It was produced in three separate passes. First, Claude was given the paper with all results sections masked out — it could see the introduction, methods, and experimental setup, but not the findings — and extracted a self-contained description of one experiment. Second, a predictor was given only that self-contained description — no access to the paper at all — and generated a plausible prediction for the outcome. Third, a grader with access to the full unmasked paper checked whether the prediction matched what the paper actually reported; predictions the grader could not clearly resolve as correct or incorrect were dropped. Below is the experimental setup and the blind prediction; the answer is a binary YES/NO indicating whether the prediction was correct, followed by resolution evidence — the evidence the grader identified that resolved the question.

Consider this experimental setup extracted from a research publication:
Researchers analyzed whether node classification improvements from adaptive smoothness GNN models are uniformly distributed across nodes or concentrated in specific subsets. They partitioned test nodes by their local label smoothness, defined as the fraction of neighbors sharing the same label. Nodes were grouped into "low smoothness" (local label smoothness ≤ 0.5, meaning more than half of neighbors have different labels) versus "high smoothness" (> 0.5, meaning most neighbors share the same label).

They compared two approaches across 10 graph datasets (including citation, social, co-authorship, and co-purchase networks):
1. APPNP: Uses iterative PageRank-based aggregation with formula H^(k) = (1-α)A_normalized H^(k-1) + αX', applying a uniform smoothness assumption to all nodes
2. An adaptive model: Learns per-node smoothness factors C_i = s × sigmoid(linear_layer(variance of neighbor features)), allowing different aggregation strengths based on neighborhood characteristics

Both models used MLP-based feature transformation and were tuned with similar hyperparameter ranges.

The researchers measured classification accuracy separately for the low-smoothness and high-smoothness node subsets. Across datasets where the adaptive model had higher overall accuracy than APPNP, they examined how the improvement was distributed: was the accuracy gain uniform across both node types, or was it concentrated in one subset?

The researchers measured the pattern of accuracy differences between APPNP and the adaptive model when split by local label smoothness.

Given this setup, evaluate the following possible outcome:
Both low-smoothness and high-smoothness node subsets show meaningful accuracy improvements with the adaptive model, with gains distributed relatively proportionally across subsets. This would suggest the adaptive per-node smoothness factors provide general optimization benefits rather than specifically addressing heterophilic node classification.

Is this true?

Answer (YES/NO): NO